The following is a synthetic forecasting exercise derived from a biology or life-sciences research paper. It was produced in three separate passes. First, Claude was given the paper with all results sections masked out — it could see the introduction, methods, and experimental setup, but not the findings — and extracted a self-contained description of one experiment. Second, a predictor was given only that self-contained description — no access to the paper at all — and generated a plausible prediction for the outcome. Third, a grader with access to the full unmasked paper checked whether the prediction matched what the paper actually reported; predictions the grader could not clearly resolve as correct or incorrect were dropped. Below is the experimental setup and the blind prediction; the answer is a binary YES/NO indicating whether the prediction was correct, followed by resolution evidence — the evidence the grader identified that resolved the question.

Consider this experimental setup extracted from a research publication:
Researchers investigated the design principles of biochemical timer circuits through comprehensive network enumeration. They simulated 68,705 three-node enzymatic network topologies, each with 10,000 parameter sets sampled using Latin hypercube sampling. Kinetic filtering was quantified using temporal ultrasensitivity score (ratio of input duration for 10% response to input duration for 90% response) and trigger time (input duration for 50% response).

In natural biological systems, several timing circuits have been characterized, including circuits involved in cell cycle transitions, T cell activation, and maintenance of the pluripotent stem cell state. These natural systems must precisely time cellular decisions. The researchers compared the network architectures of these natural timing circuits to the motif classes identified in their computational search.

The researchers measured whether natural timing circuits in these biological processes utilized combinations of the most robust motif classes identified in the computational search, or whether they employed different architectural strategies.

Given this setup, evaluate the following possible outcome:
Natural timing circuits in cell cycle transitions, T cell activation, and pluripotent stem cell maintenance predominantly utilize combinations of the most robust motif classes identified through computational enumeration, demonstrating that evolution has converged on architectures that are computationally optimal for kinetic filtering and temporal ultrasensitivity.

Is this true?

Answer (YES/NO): YES